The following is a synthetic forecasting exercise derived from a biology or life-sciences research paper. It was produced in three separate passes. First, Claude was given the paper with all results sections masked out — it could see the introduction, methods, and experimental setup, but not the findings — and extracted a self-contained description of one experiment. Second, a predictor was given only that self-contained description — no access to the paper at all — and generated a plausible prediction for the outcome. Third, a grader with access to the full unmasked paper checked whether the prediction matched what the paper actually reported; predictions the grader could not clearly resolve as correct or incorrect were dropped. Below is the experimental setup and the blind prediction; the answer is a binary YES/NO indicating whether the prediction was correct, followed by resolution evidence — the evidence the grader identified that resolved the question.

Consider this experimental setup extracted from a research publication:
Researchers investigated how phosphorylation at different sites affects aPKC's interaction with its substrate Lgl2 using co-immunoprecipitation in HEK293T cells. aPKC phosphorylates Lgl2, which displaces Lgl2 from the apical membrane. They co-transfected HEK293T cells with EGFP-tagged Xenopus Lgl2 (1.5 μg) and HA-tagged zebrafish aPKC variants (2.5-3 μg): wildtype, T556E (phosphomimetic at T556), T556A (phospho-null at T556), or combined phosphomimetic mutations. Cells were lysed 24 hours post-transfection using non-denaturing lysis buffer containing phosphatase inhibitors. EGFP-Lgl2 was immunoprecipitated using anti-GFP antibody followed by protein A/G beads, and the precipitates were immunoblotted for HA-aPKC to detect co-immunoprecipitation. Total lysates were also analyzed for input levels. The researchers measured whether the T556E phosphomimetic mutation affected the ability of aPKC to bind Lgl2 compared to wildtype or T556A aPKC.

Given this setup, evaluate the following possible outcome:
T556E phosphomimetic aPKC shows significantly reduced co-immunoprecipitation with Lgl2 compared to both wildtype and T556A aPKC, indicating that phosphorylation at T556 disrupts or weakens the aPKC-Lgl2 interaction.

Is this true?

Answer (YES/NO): NO